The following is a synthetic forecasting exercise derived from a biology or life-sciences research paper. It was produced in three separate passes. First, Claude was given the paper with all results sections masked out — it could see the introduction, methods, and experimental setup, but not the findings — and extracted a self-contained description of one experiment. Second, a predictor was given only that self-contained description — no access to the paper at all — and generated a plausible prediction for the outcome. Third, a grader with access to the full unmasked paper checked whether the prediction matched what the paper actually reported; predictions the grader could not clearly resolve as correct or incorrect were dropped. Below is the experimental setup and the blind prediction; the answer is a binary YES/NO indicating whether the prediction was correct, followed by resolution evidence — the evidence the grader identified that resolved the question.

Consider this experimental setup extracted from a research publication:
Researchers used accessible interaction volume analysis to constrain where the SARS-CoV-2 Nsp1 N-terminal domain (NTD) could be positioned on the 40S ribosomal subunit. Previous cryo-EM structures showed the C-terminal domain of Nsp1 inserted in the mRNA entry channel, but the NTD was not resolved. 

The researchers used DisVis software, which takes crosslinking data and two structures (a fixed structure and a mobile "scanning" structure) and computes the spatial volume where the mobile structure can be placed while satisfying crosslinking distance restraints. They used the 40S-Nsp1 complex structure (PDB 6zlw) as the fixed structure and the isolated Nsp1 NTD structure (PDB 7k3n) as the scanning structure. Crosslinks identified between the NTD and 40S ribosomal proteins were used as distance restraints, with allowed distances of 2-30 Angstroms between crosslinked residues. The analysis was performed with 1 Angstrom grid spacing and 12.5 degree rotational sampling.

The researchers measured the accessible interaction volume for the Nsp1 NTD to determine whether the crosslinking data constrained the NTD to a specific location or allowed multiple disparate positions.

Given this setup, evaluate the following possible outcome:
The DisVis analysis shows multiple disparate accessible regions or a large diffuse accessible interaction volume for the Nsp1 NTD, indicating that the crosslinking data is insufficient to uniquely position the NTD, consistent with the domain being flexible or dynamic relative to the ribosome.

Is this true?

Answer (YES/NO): NO